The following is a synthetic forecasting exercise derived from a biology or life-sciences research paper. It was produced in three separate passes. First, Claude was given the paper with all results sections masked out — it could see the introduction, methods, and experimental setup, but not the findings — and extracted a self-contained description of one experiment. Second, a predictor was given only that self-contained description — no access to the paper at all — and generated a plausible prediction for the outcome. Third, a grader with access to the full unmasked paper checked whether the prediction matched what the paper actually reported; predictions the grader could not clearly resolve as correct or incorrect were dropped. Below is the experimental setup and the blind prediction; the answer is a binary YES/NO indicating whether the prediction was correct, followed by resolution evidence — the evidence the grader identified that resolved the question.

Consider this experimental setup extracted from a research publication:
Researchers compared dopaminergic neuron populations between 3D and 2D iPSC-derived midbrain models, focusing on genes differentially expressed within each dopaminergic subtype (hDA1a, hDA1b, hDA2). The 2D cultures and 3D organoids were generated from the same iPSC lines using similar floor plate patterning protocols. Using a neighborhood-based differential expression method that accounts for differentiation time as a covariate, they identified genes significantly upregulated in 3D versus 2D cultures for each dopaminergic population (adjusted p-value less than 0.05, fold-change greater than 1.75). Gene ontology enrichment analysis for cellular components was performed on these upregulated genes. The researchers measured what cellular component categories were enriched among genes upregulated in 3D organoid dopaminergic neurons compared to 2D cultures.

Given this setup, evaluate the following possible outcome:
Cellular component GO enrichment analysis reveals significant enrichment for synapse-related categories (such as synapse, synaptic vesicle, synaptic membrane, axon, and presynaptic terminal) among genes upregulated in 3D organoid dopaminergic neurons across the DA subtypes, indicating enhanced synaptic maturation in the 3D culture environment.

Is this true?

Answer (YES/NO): NO